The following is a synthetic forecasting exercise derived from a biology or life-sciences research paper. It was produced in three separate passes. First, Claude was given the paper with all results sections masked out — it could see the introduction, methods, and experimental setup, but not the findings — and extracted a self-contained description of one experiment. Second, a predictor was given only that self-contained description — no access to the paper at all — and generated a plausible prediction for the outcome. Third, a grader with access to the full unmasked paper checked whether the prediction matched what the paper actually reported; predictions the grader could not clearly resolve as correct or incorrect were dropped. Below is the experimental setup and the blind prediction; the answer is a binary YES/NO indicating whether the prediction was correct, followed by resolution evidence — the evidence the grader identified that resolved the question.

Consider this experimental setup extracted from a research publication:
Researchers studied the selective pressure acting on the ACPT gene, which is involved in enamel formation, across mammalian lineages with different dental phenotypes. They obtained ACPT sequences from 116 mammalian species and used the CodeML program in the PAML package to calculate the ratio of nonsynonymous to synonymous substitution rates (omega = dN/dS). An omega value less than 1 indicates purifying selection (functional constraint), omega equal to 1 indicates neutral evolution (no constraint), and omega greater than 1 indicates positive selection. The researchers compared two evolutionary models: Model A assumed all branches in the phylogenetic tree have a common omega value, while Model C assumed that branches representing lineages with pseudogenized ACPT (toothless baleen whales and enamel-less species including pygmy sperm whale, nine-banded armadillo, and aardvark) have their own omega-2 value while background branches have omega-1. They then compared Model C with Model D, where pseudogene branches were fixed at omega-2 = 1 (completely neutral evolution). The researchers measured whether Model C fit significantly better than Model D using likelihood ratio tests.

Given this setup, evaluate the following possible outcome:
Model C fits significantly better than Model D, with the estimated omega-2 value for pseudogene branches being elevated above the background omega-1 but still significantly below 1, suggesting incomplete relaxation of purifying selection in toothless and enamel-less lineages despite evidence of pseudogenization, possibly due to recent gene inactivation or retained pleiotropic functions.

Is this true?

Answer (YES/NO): NO